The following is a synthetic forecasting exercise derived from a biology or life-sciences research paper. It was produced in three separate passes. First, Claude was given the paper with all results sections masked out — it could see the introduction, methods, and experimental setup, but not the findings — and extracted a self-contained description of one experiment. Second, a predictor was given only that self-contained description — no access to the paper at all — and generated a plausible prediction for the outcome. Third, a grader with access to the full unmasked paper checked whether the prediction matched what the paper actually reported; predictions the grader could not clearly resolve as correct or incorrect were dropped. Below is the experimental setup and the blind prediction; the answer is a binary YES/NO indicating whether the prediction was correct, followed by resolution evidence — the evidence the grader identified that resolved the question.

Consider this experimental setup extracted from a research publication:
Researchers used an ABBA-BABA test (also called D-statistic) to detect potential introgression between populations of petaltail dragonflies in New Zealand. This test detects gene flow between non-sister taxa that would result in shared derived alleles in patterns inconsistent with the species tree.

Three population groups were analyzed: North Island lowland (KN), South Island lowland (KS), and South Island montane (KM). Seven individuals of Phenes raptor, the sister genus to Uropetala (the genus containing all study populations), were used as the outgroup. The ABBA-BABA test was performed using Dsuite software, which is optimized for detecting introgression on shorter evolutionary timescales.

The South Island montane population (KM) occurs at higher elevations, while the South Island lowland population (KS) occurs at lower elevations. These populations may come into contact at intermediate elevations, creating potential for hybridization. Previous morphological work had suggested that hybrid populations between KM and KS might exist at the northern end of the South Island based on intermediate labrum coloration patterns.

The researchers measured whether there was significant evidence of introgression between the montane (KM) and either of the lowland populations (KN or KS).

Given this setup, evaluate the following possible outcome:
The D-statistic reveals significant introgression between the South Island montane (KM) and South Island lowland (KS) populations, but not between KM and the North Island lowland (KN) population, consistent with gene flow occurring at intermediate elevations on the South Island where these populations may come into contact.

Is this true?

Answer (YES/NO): YES